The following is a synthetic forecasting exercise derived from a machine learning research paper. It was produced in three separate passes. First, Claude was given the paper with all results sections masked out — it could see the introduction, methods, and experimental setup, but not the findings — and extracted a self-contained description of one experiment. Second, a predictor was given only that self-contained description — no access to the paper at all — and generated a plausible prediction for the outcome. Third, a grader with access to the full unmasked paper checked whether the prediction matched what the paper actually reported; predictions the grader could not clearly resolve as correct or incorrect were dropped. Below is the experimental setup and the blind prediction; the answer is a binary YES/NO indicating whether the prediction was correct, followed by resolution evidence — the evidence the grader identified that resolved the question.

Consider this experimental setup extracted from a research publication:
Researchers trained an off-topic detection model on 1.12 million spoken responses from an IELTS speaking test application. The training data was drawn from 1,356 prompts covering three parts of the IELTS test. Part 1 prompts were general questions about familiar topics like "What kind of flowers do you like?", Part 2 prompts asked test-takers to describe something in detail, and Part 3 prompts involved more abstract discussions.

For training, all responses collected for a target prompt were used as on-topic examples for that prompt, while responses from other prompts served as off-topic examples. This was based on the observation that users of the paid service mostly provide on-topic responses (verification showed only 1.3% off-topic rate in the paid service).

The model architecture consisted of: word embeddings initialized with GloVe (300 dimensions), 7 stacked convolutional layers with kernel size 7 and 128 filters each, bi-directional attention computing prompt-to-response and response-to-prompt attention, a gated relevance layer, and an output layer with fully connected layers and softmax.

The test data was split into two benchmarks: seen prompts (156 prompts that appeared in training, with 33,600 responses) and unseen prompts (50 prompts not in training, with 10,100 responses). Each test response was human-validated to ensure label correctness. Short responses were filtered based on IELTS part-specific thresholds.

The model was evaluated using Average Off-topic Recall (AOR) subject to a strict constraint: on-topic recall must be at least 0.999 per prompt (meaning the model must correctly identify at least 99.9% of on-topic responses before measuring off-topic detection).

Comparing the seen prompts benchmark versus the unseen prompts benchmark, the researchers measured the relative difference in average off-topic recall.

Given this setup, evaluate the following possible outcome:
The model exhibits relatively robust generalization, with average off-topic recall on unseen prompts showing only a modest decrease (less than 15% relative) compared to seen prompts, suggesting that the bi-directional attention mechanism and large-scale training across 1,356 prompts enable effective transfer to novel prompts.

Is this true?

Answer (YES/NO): NO